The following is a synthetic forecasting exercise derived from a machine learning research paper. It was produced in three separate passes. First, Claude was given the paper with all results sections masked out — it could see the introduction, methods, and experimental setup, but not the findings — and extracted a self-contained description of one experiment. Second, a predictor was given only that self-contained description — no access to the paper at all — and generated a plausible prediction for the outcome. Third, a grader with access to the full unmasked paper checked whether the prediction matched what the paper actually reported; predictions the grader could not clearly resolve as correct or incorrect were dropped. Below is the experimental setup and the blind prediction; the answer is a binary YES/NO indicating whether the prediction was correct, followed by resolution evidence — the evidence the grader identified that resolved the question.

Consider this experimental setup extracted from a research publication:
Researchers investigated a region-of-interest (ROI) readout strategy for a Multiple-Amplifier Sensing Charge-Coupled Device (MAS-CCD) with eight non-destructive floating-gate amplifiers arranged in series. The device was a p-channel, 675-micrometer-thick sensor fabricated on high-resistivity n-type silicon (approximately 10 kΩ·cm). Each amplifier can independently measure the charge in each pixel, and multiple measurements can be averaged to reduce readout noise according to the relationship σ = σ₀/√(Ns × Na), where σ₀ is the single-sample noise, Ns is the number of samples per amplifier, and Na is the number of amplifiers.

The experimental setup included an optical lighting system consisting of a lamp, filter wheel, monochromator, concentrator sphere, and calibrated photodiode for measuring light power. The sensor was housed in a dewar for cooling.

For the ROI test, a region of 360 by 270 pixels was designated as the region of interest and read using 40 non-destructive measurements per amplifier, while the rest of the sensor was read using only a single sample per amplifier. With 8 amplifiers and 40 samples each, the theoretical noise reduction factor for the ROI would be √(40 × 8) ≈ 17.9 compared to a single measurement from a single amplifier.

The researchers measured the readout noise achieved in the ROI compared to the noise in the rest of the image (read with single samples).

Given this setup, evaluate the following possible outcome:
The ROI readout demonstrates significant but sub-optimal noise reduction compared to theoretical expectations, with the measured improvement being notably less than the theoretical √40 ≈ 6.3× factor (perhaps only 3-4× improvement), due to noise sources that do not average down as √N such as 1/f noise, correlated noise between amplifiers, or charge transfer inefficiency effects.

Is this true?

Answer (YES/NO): NO